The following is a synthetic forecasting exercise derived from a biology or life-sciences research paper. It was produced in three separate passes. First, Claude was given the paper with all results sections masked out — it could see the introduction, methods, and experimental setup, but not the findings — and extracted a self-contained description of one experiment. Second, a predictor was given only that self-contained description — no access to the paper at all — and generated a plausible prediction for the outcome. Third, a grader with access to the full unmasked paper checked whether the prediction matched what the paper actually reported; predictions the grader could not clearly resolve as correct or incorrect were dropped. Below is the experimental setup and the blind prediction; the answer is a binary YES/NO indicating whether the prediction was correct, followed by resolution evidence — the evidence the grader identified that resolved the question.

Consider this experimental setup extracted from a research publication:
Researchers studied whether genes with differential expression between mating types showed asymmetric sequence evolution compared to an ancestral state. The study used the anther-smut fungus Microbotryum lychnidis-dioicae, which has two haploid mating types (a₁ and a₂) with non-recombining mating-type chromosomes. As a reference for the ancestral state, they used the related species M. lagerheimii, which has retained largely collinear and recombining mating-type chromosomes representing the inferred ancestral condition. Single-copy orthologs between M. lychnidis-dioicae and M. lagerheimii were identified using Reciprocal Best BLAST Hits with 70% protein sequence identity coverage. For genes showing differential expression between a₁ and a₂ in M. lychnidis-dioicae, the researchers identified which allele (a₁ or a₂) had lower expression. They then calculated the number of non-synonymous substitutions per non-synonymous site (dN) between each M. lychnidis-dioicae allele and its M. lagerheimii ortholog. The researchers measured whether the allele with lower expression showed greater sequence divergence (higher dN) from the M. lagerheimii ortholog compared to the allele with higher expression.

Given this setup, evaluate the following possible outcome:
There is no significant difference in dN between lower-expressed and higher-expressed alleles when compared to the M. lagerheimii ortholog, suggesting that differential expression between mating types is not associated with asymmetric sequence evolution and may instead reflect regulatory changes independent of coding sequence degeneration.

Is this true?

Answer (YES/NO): YES